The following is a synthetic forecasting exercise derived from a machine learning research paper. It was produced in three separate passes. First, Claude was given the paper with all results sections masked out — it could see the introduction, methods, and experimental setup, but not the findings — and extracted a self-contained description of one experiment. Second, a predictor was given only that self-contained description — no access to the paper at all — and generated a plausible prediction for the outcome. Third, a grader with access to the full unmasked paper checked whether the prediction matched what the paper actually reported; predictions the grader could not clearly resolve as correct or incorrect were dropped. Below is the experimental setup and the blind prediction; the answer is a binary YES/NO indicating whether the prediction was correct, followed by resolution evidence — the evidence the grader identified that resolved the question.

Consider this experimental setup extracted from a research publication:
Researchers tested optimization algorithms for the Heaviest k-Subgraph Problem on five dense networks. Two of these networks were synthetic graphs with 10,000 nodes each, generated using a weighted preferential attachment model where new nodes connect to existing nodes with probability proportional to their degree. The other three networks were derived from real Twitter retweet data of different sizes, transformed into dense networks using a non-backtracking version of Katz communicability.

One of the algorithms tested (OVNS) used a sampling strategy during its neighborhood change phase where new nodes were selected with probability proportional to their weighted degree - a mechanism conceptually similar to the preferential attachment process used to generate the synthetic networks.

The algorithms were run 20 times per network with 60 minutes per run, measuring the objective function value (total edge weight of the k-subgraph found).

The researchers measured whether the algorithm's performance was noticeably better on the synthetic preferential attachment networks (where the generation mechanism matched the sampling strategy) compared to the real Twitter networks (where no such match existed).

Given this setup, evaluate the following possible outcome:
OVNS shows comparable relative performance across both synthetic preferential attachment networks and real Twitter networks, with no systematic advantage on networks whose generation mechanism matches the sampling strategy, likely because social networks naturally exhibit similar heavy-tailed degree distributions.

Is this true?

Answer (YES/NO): YES